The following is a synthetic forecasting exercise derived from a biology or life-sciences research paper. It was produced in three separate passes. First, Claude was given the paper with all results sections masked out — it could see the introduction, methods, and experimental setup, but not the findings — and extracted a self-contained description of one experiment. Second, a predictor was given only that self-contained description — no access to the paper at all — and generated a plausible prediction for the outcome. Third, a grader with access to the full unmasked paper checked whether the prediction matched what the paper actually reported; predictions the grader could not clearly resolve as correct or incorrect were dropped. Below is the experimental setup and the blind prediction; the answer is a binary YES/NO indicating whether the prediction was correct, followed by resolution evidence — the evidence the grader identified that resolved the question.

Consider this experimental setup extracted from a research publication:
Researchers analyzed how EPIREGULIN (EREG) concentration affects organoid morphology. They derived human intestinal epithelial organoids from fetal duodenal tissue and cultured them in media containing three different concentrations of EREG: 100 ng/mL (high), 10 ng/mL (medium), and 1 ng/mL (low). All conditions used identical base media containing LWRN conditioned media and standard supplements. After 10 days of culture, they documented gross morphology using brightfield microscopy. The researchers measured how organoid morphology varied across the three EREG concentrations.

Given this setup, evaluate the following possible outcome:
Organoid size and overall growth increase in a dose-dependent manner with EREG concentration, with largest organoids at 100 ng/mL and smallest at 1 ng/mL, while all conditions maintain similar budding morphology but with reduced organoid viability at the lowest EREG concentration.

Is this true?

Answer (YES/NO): NO